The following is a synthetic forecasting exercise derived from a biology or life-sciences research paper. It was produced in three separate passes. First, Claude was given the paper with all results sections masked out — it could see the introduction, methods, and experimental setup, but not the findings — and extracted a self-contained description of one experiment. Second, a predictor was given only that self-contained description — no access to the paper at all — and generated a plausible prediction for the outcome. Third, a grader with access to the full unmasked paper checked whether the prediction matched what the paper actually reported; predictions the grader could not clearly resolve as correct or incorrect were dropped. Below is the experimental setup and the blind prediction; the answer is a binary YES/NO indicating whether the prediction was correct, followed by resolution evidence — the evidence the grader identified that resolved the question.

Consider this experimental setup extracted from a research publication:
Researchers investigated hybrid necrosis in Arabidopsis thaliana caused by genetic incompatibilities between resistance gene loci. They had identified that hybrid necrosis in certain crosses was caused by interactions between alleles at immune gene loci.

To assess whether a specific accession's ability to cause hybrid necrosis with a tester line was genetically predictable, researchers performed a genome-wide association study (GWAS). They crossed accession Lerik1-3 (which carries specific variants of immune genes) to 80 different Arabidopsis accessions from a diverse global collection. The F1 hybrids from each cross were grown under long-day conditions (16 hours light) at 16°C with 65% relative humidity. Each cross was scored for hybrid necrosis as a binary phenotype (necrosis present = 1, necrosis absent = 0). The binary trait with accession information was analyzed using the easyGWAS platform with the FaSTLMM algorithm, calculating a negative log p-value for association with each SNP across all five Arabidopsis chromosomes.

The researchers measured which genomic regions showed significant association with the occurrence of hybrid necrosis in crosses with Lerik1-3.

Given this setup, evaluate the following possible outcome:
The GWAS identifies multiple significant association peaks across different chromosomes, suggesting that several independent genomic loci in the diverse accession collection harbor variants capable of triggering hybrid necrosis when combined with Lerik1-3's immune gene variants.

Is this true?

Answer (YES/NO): NO